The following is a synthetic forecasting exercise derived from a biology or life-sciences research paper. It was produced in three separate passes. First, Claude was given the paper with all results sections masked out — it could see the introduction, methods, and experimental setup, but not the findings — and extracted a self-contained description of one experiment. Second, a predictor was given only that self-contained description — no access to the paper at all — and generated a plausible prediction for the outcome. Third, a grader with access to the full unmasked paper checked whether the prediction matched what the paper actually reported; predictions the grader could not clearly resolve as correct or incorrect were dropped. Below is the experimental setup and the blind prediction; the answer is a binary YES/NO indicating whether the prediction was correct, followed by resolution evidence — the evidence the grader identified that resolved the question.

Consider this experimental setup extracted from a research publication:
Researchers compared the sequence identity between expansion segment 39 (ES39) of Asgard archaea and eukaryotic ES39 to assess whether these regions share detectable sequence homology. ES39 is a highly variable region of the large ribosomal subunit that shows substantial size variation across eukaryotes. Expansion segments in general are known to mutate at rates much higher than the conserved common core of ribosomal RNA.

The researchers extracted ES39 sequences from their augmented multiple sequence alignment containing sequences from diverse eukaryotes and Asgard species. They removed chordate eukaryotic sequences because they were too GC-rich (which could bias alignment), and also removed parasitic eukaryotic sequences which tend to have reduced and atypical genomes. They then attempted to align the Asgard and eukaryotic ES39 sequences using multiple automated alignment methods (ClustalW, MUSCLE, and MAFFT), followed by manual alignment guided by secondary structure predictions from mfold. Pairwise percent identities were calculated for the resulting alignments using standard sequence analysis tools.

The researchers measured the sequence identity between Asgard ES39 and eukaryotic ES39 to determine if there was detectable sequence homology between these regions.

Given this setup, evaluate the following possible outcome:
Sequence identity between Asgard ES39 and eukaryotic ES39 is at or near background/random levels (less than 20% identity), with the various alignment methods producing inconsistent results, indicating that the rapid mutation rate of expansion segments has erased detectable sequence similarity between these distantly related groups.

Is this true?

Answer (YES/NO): NO